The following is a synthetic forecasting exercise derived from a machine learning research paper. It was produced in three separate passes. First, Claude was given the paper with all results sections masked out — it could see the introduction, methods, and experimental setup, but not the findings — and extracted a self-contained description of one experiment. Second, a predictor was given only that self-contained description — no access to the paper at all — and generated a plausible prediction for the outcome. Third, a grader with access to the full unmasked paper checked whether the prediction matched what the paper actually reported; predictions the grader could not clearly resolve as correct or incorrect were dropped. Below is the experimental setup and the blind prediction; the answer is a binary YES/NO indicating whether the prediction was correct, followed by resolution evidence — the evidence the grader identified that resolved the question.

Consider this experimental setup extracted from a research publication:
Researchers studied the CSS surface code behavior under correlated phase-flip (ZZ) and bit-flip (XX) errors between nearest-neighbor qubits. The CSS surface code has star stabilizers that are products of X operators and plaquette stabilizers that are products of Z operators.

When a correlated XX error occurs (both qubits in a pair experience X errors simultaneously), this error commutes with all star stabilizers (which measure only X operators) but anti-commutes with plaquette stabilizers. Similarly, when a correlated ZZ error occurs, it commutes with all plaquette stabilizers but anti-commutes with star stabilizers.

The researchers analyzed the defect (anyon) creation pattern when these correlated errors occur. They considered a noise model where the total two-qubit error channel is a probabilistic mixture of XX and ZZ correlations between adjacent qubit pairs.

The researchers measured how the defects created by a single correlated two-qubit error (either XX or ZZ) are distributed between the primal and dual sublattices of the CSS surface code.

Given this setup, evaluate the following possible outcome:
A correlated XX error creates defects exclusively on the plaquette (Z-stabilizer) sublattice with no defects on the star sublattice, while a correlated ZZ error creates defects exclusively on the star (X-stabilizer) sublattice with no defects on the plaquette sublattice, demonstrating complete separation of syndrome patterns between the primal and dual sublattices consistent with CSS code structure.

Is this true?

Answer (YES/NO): YES